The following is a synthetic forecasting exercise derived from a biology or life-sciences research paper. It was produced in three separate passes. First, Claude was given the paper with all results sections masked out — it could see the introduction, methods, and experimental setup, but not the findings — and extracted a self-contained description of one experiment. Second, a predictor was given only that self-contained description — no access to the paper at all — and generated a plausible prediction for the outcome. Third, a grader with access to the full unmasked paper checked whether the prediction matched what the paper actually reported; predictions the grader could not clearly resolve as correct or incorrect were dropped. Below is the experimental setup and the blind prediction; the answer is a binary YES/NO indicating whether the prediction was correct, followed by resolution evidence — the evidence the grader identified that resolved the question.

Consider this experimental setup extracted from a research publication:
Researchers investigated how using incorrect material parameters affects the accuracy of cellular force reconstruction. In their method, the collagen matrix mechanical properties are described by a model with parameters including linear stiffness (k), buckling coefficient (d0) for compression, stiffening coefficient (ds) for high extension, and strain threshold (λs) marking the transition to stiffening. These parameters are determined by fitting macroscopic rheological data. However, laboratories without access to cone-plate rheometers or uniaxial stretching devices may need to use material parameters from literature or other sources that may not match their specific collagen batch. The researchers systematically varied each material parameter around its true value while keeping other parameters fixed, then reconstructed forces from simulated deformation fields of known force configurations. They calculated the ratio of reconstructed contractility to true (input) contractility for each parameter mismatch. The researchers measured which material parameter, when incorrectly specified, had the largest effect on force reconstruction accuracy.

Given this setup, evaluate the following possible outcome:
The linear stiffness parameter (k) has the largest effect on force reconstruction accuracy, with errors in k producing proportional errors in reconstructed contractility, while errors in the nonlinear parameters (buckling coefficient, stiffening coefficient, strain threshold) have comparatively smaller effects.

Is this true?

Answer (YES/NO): YES